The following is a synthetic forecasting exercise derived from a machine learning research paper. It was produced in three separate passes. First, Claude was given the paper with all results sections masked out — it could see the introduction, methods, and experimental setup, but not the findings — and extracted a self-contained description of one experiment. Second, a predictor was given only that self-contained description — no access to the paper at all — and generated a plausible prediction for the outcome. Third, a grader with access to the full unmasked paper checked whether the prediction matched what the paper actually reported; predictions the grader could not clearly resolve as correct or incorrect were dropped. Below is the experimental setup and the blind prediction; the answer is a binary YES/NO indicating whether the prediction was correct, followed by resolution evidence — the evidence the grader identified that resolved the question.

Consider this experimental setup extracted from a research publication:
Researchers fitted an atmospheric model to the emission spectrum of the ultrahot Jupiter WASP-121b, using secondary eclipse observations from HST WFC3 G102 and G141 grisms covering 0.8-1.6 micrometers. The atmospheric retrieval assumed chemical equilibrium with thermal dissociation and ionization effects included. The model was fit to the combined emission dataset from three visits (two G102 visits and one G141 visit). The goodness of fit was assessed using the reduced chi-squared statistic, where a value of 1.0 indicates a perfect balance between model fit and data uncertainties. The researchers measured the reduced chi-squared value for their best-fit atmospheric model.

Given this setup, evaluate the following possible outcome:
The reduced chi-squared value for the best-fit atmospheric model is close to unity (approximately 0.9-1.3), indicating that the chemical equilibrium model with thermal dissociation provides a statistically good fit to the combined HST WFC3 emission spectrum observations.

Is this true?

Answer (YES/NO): YES